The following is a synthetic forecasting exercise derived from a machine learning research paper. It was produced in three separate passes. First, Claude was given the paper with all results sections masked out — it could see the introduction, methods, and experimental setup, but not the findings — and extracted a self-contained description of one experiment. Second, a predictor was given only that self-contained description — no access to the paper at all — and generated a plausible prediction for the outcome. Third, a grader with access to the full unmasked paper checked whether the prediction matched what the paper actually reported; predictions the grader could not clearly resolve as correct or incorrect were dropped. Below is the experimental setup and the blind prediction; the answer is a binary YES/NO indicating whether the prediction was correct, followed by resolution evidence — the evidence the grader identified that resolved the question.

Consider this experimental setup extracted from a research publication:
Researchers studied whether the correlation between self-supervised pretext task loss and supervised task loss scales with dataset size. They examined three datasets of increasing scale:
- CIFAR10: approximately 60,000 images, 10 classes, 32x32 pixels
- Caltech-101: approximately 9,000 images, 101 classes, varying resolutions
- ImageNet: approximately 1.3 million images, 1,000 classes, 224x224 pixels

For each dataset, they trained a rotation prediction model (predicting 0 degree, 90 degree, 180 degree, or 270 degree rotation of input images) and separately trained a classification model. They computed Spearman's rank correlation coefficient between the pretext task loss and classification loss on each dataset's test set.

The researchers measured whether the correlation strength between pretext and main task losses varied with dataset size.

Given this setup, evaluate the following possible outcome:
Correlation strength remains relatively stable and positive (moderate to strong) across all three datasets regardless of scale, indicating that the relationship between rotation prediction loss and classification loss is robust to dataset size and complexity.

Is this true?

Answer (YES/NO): YES